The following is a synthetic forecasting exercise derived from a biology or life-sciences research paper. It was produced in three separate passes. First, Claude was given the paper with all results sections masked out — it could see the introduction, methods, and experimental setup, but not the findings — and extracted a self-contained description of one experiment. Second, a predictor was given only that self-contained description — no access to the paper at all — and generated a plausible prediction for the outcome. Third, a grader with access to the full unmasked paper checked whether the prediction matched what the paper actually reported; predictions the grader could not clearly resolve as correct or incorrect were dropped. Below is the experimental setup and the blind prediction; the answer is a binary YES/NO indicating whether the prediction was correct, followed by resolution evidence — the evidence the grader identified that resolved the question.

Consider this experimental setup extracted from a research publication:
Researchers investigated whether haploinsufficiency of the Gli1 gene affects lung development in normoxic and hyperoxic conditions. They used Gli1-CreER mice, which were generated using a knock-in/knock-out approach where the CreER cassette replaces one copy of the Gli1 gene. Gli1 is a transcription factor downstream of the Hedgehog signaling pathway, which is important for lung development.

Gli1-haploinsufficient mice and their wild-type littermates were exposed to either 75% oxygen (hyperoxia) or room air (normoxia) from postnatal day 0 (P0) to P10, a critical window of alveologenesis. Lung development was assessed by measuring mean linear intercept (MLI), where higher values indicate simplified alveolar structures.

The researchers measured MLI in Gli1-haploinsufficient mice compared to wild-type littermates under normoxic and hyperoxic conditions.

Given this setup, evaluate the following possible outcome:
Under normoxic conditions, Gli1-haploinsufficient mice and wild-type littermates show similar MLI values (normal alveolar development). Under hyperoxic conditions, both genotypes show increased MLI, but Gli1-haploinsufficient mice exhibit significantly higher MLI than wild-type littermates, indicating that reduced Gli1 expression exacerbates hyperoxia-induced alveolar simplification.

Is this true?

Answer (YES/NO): NO